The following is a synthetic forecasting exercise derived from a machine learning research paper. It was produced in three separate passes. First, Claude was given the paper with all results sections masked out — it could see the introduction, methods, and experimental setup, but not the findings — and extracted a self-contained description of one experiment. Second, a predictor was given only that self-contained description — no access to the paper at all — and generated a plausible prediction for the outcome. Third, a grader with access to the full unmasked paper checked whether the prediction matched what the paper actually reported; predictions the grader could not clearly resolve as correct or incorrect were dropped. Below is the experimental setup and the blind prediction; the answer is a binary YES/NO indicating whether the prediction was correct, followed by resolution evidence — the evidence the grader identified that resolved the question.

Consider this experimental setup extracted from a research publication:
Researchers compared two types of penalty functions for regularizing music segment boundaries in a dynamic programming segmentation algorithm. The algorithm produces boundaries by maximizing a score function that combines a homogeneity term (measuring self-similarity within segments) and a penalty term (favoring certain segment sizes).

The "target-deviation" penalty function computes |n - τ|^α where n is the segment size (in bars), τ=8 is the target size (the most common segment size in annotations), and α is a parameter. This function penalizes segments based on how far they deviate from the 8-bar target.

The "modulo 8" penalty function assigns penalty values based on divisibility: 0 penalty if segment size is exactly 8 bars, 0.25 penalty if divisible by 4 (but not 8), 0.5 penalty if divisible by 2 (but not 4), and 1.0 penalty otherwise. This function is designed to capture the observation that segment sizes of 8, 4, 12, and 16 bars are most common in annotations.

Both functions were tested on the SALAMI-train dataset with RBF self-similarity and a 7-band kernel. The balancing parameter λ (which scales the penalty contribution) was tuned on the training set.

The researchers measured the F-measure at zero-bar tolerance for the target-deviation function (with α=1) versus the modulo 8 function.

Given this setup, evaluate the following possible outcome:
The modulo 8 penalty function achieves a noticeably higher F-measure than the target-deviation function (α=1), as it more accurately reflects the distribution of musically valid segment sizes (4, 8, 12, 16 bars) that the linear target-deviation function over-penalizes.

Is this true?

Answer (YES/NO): NO